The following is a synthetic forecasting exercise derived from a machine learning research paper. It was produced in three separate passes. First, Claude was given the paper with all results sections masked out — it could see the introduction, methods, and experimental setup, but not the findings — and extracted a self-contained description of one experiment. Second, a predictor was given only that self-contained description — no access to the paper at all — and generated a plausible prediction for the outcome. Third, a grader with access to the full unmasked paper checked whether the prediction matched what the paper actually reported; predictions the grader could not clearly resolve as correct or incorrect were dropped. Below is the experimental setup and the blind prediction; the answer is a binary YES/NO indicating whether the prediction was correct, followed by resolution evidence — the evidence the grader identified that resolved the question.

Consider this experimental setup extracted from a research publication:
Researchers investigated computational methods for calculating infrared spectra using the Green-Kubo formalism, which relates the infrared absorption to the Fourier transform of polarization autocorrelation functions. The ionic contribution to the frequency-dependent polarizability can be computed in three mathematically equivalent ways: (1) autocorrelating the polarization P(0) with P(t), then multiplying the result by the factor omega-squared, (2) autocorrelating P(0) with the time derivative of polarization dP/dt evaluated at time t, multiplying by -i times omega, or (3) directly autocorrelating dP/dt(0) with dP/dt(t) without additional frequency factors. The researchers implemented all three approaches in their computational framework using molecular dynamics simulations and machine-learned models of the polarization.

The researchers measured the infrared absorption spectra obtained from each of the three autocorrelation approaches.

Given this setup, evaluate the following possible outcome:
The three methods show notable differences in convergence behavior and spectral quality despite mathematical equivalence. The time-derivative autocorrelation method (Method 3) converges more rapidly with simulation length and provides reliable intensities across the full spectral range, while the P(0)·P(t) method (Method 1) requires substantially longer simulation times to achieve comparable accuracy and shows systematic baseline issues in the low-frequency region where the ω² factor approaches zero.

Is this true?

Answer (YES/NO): NO